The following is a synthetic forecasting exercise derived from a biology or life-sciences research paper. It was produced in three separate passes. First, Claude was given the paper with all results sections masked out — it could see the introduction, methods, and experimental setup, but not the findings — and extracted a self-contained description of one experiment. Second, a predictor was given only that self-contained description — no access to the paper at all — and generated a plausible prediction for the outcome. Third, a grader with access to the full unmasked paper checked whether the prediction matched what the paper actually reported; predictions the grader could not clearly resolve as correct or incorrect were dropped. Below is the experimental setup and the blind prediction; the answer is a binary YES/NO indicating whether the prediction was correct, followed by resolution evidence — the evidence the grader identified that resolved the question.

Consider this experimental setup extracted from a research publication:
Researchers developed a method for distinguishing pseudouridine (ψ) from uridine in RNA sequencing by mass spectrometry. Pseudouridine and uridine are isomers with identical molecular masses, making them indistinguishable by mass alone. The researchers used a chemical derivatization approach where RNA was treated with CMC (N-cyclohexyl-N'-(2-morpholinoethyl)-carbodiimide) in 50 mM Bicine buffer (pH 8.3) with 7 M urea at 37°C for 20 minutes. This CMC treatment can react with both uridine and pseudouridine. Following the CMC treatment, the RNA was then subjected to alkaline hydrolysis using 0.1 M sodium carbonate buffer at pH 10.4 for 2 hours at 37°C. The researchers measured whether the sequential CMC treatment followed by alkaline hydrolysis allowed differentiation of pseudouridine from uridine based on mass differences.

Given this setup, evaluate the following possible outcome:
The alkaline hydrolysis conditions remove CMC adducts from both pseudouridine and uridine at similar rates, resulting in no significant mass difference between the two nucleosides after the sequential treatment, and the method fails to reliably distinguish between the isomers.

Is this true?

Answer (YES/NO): NO